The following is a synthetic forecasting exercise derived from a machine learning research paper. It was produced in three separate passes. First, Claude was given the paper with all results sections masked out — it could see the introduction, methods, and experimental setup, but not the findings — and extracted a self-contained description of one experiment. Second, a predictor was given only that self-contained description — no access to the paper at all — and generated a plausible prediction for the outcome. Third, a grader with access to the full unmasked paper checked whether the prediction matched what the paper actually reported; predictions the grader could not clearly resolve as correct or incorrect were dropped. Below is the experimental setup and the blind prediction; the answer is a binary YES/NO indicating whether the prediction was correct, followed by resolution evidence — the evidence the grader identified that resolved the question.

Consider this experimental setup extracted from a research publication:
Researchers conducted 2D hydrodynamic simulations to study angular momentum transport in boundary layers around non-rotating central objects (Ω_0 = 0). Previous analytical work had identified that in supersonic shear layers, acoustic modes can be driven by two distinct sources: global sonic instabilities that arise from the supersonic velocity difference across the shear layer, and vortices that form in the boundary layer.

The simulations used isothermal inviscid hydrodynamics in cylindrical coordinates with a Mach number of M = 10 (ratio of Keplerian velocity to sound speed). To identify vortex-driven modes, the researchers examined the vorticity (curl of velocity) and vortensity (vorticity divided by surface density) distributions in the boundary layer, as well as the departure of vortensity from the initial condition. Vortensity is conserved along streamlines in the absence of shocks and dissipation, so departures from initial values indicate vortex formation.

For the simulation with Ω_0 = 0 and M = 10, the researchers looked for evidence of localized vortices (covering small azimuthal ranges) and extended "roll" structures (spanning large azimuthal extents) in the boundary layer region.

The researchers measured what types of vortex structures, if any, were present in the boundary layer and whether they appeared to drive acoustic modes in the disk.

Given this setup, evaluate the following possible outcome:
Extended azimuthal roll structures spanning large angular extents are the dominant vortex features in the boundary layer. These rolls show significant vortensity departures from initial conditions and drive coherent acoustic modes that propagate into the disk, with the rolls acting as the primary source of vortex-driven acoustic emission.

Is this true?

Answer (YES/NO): YES